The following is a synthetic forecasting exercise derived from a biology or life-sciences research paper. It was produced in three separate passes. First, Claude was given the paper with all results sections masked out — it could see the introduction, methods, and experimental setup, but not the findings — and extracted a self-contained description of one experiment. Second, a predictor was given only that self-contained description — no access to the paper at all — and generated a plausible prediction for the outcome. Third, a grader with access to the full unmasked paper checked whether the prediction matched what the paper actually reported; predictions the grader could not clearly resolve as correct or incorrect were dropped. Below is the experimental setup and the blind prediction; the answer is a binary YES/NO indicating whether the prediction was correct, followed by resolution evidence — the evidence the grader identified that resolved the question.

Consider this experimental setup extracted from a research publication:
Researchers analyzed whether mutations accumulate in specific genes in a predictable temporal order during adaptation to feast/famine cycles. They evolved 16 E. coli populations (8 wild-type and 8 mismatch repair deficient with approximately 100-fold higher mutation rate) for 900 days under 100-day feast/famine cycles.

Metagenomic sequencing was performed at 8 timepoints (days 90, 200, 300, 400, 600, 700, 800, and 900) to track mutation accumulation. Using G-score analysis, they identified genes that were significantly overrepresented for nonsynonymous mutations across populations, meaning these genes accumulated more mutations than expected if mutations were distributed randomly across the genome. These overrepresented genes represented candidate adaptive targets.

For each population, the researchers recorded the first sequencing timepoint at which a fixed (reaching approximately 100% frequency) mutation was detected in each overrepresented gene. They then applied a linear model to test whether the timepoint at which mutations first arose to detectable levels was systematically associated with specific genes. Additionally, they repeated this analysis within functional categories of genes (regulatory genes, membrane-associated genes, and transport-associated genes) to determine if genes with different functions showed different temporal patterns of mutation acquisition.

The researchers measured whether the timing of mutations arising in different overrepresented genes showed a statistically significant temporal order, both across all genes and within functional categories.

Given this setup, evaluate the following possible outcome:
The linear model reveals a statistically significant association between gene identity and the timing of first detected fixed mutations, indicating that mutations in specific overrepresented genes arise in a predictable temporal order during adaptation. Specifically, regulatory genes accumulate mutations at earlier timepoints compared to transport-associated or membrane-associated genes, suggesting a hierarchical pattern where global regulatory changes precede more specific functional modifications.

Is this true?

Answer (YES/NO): NO